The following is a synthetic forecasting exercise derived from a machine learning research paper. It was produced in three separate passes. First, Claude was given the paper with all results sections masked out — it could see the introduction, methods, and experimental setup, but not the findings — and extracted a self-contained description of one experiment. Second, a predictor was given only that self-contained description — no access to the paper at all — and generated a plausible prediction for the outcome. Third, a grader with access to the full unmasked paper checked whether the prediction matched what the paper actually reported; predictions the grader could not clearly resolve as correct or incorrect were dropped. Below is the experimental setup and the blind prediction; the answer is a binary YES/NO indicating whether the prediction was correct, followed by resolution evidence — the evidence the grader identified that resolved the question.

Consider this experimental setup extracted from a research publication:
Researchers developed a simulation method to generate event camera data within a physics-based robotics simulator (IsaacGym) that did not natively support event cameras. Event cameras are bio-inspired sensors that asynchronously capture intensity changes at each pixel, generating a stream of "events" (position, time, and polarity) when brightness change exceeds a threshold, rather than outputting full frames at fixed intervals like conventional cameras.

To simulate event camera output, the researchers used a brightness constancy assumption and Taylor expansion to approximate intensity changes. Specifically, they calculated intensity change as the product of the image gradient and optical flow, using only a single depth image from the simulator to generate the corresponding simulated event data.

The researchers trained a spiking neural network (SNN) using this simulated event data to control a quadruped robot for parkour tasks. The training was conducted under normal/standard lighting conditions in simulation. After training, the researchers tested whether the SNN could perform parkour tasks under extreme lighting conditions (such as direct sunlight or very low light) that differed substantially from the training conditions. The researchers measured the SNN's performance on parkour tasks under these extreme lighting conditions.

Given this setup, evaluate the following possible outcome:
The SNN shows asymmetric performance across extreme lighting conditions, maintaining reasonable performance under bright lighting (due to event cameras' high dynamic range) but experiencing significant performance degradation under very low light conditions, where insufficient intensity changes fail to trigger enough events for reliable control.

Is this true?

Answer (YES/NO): NO